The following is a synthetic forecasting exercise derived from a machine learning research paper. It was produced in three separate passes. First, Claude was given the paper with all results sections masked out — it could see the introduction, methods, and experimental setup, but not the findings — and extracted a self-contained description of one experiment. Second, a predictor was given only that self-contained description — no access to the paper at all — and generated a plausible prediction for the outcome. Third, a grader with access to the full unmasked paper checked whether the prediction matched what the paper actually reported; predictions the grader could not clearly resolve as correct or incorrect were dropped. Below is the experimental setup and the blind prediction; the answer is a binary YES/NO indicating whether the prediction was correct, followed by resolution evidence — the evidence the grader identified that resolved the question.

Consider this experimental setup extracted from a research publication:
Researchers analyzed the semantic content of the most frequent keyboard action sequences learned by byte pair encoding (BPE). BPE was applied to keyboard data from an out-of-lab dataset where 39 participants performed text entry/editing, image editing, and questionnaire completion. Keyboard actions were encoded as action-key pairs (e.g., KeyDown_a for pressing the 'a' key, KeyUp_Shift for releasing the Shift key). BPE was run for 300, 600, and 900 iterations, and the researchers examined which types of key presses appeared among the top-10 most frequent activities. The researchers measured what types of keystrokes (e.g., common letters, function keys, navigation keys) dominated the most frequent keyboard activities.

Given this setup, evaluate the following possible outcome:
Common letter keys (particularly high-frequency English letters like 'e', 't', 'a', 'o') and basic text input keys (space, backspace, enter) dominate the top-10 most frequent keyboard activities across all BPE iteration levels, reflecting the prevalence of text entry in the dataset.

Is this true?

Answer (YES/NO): NO